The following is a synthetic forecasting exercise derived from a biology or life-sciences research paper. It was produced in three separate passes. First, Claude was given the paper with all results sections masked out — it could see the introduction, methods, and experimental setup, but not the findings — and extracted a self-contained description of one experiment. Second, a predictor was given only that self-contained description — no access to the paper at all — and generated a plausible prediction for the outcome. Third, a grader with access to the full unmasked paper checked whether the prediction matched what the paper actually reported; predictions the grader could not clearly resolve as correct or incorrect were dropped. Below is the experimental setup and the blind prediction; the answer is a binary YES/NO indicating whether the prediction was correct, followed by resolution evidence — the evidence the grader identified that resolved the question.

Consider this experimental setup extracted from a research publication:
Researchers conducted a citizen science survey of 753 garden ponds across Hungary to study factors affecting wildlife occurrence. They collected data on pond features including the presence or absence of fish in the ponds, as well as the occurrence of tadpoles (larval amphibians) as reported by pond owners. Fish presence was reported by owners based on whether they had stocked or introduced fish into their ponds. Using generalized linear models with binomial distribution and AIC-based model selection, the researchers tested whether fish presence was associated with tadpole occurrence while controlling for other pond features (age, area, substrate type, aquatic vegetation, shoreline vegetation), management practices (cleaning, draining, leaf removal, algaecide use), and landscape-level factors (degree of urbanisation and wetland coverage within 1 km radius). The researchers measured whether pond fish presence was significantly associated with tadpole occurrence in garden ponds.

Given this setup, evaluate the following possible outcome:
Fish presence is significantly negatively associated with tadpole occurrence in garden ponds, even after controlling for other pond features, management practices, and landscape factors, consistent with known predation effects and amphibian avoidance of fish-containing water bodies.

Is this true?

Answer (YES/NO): NO